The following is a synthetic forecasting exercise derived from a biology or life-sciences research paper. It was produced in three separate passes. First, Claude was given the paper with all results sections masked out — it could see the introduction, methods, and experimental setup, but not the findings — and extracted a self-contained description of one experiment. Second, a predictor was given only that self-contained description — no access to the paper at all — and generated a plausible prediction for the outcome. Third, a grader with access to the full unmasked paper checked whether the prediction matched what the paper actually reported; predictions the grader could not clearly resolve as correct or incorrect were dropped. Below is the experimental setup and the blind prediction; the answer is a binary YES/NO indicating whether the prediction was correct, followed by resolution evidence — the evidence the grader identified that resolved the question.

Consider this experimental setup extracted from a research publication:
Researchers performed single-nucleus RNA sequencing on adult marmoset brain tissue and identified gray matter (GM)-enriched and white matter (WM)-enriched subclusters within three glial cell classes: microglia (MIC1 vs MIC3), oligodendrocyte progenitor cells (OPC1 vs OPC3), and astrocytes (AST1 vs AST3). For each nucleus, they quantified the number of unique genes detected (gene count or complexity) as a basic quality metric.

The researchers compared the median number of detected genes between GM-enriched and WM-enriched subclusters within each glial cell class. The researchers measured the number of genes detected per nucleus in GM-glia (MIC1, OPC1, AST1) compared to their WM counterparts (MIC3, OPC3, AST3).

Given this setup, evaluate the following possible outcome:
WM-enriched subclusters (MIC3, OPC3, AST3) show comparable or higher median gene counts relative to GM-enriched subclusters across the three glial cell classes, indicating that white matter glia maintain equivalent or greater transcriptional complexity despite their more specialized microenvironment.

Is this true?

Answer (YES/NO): YES